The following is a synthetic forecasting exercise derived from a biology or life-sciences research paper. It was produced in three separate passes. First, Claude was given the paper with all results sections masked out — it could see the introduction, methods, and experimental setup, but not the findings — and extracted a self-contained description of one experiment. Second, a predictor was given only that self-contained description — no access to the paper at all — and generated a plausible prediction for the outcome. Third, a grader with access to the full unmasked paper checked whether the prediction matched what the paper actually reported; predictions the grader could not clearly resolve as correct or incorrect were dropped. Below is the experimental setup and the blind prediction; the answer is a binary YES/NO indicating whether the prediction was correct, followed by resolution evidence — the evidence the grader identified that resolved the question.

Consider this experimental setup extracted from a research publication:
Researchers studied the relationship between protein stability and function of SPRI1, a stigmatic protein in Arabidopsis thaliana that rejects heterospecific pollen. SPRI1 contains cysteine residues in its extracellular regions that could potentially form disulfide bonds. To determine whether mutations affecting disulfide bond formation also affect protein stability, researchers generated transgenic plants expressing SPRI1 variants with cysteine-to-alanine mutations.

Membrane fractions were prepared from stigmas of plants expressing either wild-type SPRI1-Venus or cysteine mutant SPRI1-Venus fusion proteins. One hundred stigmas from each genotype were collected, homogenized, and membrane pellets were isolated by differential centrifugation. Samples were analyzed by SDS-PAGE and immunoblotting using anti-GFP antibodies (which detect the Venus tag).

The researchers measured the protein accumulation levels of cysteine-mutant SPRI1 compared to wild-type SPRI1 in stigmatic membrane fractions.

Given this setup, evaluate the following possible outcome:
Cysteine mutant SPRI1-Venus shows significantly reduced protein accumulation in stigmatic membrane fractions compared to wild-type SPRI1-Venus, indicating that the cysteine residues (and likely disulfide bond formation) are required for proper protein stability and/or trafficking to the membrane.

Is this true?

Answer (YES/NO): NO